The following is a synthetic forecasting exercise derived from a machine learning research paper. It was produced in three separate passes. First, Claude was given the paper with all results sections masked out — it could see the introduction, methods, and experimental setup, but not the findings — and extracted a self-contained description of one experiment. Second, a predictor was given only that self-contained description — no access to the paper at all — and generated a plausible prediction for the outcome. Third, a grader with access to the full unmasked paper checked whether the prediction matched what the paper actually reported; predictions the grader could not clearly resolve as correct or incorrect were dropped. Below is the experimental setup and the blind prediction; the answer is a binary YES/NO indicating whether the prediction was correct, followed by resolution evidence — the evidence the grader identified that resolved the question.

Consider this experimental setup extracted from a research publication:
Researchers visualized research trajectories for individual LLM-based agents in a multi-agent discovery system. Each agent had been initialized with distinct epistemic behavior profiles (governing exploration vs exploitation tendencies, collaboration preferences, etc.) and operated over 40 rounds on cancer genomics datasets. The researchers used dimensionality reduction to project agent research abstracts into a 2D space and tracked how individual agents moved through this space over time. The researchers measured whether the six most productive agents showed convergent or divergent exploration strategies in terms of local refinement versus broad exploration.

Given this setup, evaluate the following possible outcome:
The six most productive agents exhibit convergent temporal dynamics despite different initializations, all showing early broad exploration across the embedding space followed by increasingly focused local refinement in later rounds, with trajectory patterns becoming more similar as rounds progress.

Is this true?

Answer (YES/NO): NO